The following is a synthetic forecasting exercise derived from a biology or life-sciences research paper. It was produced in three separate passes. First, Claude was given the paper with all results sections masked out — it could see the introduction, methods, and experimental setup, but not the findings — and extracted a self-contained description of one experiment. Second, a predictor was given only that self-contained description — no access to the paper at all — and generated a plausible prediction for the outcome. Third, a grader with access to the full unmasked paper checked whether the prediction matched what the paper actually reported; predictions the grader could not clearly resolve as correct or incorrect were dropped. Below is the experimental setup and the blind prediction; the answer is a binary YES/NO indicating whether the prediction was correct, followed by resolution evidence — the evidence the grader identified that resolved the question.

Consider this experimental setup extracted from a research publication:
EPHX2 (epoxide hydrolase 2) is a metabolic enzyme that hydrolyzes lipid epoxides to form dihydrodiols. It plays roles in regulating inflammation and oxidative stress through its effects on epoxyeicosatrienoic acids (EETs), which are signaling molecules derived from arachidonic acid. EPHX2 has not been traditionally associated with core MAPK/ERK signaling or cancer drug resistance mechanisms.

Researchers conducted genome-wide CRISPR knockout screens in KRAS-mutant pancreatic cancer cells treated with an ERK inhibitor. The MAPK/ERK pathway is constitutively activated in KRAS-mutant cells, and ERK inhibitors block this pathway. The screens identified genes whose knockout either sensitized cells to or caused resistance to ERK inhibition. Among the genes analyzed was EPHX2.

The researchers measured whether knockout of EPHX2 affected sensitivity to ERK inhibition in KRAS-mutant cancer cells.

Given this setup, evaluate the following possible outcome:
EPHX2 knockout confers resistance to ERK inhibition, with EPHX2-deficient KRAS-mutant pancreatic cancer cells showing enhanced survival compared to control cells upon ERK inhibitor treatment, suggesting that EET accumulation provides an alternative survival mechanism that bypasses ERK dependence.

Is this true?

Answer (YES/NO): YES